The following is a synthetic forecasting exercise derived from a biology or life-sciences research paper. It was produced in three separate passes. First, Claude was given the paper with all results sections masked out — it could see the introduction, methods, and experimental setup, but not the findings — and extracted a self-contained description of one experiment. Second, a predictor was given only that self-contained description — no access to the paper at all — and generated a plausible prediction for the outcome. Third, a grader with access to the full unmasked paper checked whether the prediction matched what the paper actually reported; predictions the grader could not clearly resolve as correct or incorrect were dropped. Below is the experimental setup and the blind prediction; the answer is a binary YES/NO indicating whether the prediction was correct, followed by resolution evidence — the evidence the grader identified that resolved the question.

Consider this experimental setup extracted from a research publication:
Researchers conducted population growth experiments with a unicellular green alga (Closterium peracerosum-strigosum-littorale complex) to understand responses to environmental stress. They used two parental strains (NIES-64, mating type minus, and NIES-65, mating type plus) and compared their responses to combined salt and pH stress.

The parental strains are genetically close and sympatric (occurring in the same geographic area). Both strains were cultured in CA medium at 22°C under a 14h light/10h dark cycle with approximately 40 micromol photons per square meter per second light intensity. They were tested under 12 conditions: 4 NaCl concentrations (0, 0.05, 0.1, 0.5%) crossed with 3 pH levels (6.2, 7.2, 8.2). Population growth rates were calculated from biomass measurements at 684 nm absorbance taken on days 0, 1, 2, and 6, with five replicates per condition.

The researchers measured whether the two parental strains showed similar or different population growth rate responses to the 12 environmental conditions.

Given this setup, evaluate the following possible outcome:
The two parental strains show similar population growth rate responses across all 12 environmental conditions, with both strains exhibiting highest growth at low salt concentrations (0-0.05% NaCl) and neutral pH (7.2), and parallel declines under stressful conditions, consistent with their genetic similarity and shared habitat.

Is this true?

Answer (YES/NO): NO